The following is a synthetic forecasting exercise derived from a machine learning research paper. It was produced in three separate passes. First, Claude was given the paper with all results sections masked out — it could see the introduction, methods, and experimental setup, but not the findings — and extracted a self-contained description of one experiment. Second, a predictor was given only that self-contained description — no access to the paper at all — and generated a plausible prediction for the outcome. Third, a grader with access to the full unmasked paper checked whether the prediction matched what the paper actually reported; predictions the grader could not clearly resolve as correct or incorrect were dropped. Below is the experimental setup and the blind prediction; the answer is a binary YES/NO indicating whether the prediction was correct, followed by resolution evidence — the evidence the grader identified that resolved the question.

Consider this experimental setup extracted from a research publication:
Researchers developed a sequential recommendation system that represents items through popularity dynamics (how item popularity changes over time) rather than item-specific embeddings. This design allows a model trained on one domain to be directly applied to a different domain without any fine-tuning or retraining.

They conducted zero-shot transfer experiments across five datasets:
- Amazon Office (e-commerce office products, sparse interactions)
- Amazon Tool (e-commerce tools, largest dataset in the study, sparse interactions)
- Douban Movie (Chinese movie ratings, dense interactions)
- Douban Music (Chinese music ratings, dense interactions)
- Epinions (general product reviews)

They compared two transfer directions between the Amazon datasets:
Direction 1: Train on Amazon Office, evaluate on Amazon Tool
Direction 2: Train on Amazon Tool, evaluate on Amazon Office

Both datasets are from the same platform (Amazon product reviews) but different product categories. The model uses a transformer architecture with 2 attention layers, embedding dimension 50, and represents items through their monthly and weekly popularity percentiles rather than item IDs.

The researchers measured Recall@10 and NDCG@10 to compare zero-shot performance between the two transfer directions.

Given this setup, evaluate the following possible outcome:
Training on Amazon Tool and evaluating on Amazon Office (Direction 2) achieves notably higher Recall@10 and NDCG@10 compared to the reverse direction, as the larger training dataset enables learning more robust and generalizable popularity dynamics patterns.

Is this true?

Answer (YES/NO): NO